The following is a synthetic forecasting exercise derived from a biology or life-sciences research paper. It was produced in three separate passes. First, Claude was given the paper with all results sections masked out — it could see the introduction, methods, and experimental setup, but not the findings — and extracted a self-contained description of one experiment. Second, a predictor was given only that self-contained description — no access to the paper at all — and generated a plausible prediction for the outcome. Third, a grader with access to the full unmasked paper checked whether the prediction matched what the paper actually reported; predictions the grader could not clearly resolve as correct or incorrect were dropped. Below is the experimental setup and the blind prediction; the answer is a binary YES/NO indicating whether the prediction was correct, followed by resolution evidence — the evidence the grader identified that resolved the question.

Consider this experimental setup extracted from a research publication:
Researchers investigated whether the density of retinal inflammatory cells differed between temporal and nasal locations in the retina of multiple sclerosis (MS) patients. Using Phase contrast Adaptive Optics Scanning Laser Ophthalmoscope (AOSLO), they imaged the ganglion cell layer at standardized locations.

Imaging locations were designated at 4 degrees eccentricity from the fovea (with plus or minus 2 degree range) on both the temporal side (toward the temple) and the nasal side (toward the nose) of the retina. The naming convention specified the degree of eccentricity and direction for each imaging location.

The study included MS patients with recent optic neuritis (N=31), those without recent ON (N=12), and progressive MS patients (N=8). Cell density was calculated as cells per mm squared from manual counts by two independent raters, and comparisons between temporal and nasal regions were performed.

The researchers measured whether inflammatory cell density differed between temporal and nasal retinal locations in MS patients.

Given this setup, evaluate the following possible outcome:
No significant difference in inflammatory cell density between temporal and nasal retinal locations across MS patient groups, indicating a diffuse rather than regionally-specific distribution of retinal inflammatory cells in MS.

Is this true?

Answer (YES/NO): YES